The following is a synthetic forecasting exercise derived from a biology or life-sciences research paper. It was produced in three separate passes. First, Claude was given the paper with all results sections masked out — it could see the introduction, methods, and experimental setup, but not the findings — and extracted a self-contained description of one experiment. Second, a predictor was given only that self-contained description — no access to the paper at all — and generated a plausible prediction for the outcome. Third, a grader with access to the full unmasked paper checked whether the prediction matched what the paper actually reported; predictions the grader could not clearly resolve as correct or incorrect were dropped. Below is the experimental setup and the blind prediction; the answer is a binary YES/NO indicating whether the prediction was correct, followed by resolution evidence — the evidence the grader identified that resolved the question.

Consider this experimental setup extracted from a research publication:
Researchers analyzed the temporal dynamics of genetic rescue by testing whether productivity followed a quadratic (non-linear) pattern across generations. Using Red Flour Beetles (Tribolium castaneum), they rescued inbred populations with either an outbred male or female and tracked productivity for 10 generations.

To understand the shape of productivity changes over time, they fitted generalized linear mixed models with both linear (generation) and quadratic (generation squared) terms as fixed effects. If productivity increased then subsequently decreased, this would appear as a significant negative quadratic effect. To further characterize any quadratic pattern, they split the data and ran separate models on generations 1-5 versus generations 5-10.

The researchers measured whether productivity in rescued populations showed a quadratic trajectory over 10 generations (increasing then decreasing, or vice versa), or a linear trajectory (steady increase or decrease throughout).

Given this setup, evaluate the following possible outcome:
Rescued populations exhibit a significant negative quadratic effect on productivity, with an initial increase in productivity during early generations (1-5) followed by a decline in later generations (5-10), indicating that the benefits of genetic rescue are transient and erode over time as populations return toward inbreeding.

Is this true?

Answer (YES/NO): YES